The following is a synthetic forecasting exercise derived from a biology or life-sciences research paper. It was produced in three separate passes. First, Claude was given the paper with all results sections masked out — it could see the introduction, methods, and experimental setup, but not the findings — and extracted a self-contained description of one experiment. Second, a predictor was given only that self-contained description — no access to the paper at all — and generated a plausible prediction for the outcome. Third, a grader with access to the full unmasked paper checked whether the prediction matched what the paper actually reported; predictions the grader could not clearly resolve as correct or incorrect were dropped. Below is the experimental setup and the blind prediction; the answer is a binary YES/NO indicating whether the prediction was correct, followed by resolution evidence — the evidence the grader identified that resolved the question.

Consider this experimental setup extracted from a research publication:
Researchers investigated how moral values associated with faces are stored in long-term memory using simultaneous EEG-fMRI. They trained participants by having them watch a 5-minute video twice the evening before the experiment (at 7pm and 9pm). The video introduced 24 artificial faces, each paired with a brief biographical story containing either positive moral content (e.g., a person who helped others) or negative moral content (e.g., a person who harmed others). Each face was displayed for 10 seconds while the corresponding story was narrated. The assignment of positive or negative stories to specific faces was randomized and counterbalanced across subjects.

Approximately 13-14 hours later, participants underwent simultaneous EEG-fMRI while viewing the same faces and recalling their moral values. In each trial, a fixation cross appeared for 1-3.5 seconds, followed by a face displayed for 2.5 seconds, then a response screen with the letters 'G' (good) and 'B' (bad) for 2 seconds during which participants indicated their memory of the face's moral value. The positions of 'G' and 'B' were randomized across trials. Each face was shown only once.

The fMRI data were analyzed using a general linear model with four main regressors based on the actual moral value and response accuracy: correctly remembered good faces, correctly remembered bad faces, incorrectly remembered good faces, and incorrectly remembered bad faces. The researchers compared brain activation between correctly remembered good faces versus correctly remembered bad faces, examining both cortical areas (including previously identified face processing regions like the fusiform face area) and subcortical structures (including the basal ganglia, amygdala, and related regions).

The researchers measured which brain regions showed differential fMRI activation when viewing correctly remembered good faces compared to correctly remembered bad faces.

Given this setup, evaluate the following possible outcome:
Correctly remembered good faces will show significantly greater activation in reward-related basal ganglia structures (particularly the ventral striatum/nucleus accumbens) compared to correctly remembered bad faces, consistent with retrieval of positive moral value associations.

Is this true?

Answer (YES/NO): NO